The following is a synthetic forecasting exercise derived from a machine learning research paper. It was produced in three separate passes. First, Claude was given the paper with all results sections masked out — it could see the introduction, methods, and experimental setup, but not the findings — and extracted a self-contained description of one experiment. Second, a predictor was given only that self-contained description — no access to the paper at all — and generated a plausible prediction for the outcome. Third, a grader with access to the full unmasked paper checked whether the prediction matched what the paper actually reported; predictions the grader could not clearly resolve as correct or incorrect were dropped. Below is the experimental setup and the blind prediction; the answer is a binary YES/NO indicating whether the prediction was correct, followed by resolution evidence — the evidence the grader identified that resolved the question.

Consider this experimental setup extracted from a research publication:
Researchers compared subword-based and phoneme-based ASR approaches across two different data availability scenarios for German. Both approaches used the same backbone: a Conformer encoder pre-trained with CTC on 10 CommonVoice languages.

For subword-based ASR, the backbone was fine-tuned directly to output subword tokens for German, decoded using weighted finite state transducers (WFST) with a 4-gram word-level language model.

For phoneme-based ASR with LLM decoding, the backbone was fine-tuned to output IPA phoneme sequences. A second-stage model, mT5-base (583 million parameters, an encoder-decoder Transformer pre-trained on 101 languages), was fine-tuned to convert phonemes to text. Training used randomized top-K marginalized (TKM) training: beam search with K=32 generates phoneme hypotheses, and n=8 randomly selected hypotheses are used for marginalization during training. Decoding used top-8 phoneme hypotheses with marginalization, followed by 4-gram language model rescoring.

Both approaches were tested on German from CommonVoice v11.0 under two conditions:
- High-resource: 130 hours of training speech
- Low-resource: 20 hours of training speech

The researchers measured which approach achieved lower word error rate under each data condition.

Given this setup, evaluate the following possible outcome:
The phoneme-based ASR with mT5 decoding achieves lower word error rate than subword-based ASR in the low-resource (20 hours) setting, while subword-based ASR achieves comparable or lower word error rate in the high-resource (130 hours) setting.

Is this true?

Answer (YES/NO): NO